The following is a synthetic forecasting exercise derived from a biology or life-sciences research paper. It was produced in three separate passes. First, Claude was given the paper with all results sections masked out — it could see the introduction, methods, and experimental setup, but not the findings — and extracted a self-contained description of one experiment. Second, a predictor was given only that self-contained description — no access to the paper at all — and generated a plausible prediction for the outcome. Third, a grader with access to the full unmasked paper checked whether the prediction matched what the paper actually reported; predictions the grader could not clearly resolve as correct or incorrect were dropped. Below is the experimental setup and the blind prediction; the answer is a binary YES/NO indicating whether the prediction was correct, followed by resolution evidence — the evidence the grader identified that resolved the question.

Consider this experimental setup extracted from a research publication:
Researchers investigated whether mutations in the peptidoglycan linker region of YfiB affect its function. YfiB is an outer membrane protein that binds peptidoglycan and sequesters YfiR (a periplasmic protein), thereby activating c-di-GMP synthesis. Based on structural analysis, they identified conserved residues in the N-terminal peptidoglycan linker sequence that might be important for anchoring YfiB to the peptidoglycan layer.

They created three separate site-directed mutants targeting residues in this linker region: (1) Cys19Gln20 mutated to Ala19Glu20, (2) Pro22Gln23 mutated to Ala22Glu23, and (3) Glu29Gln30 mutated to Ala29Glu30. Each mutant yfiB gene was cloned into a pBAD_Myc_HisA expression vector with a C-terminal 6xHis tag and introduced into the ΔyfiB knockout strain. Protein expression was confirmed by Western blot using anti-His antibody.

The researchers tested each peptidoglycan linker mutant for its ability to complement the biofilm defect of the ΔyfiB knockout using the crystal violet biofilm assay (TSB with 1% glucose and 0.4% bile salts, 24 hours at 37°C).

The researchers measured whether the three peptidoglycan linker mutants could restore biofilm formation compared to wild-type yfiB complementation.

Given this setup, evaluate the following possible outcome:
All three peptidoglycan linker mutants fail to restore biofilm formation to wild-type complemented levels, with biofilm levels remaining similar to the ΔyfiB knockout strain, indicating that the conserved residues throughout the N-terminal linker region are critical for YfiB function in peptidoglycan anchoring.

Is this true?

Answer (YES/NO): NO